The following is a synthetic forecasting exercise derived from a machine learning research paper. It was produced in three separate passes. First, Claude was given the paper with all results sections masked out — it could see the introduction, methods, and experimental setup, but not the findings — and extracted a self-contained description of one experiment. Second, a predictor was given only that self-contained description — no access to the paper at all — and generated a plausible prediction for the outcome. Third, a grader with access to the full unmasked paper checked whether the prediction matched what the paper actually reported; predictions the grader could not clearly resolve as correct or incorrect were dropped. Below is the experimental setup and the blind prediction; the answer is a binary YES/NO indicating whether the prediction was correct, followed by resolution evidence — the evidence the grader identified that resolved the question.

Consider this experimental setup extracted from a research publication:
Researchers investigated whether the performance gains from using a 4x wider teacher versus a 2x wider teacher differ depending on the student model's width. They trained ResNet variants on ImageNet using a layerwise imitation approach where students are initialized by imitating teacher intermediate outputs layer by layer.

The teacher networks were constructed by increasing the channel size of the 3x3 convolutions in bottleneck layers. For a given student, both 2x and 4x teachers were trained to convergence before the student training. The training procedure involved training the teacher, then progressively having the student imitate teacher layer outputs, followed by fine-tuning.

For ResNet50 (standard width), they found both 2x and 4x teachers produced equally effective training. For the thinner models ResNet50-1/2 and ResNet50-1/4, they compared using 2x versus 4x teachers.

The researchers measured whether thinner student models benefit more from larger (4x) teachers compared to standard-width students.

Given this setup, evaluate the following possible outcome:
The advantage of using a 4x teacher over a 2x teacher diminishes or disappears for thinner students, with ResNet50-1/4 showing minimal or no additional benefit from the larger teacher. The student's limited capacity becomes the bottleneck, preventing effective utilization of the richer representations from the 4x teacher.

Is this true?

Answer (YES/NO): NO